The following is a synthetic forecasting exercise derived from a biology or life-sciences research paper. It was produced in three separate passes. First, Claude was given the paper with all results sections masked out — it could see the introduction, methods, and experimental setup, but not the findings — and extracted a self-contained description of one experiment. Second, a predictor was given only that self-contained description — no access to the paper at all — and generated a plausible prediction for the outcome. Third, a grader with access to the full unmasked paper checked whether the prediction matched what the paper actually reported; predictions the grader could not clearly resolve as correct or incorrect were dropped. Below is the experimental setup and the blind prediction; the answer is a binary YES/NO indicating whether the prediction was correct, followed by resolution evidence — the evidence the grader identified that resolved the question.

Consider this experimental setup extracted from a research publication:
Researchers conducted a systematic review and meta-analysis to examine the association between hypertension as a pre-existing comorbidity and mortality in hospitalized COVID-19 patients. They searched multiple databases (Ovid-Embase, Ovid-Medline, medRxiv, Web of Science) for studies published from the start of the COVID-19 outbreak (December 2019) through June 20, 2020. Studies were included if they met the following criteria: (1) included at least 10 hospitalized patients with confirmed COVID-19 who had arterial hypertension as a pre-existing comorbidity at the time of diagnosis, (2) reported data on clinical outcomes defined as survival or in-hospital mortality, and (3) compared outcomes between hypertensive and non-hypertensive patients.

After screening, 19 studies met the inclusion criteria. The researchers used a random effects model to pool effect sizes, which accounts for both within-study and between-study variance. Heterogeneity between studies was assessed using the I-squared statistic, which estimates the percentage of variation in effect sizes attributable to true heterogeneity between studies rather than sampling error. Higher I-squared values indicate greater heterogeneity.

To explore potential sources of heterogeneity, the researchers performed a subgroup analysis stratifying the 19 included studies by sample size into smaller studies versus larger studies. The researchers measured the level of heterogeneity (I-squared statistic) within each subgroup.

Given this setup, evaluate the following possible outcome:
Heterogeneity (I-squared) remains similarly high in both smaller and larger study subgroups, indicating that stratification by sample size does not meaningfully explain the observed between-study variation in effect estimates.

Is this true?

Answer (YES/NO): NO